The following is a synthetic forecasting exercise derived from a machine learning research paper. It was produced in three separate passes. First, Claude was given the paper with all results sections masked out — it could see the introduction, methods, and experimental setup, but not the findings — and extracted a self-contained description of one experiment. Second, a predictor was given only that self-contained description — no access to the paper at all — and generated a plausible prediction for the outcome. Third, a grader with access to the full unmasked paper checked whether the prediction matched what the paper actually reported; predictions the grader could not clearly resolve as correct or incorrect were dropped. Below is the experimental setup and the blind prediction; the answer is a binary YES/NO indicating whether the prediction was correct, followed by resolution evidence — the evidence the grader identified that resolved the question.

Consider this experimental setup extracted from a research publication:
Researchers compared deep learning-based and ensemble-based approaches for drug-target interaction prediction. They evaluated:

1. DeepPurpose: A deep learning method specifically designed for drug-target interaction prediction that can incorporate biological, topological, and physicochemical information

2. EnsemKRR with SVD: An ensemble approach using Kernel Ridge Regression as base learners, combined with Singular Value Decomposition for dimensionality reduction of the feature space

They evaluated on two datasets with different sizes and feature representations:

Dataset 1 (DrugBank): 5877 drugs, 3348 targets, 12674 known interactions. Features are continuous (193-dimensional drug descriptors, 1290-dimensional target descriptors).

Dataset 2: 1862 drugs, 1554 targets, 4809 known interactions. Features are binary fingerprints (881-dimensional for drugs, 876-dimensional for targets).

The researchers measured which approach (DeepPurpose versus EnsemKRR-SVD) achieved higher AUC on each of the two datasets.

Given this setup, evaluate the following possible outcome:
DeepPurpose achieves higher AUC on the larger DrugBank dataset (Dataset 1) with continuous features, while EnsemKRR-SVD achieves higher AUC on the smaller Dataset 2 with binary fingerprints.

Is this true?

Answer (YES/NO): NO